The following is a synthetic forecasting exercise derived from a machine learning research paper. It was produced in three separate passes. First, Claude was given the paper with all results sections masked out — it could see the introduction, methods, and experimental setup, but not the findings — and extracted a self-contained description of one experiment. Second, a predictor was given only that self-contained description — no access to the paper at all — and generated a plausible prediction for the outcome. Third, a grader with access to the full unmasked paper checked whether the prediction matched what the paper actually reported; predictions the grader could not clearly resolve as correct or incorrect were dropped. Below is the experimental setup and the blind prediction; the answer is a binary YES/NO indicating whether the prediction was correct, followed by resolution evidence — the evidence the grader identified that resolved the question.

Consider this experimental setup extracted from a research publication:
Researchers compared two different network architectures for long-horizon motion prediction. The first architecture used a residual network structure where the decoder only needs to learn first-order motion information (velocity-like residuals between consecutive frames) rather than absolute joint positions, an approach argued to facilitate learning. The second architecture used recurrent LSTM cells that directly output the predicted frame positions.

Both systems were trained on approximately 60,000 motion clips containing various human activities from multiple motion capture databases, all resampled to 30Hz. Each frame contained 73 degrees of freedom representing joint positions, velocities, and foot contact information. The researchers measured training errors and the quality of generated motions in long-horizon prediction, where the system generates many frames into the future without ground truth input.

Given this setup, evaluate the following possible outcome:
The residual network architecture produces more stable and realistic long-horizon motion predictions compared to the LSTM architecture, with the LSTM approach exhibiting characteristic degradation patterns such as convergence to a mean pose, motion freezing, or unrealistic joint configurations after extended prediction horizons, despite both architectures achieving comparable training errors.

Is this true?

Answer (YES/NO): NO